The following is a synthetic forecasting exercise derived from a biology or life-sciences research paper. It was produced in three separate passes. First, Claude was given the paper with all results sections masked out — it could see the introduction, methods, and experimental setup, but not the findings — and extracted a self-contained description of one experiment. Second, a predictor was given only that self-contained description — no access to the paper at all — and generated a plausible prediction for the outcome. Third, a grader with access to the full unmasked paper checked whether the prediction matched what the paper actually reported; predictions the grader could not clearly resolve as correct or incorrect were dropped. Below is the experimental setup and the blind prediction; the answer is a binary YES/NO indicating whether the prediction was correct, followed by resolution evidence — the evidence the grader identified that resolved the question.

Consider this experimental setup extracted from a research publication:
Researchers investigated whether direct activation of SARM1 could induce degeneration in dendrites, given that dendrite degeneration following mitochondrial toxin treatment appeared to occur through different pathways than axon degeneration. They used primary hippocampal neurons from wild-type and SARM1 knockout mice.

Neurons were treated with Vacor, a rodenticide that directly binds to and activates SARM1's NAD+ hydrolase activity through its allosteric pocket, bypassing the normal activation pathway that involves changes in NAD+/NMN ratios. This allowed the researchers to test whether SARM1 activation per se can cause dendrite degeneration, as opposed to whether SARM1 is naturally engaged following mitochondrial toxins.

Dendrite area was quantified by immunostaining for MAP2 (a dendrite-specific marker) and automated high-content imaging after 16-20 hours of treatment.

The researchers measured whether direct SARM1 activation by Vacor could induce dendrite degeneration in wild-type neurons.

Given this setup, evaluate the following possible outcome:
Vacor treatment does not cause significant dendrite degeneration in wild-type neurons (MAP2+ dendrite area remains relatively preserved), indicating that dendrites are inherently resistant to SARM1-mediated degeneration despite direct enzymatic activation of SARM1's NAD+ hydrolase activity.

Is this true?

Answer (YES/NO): NO